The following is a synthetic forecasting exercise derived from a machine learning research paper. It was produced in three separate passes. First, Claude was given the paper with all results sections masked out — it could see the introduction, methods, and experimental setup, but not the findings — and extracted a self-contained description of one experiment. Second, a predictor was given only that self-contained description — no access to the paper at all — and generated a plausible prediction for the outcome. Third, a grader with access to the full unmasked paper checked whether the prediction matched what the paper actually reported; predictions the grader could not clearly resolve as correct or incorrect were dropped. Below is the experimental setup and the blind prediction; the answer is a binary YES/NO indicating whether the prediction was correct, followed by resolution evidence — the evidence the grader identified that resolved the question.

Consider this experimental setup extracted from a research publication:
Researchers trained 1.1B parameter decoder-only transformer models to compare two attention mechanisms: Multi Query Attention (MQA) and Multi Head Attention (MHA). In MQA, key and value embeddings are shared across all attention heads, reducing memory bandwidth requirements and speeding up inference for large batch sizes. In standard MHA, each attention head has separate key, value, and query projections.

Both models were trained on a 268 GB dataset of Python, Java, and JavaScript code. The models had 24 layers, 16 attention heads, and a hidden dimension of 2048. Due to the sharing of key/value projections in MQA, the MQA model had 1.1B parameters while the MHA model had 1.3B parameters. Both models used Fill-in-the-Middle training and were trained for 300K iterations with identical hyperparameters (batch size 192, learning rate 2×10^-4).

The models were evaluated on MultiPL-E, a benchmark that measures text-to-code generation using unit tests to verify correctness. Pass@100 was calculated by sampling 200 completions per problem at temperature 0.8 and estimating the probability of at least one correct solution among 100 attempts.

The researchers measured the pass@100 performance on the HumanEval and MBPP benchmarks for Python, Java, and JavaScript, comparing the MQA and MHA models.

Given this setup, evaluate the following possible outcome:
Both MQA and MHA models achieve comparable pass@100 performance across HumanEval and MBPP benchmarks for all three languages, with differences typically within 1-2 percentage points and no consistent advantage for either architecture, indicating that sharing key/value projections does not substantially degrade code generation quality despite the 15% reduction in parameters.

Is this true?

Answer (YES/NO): NO